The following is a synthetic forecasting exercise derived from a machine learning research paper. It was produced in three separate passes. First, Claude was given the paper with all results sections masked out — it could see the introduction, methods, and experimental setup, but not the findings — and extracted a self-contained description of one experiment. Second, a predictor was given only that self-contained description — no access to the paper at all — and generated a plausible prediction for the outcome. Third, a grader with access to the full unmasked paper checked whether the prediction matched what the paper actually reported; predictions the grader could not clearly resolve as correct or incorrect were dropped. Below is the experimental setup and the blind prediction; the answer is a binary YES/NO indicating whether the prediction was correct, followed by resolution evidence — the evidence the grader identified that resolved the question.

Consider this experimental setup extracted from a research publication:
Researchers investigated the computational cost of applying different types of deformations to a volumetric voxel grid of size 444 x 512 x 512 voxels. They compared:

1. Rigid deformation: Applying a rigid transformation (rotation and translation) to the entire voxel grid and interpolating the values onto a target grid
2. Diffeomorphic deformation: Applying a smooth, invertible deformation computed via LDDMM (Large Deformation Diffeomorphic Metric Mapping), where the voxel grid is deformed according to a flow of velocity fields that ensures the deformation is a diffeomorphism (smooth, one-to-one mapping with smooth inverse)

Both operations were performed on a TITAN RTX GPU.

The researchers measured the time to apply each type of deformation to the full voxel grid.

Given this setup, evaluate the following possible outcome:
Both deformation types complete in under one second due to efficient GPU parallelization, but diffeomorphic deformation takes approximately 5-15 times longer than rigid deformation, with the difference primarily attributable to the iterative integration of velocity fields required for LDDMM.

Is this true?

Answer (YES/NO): NO